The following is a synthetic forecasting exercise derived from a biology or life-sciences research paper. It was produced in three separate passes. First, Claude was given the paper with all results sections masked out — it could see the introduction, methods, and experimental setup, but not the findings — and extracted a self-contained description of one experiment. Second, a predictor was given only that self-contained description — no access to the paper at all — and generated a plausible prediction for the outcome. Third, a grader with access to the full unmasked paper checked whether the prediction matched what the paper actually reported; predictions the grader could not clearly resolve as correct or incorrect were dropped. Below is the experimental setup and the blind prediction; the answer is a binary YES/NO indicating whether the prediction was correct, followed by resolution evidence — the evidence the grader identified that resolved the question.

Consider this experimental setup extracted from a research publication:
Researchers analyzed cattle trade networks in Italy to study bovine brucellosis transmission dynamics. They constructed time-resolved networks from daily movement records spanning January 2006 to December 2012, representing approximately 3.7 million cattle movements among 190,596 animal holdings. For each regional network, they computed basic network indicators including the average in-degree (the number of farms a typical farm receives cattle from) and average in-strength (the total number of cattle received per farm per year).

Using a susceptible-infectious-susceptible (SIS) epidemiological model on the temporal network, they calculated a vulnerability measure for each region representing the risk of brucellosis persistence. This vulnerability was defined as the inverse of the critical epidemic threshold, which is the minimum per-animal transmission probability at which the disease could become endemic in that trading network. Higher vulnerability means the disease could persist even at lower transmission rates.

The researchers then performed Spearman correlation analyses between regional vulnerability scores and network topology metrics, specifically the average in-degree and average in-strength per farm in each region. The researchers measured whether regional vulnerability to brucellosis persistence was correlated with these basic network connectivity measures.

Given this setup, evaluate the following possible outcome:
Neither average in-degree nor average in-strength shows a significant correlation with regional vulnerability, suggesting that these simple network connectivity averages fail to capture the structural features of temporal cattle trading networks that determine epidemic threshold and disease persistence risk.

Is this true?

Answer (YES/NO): NO